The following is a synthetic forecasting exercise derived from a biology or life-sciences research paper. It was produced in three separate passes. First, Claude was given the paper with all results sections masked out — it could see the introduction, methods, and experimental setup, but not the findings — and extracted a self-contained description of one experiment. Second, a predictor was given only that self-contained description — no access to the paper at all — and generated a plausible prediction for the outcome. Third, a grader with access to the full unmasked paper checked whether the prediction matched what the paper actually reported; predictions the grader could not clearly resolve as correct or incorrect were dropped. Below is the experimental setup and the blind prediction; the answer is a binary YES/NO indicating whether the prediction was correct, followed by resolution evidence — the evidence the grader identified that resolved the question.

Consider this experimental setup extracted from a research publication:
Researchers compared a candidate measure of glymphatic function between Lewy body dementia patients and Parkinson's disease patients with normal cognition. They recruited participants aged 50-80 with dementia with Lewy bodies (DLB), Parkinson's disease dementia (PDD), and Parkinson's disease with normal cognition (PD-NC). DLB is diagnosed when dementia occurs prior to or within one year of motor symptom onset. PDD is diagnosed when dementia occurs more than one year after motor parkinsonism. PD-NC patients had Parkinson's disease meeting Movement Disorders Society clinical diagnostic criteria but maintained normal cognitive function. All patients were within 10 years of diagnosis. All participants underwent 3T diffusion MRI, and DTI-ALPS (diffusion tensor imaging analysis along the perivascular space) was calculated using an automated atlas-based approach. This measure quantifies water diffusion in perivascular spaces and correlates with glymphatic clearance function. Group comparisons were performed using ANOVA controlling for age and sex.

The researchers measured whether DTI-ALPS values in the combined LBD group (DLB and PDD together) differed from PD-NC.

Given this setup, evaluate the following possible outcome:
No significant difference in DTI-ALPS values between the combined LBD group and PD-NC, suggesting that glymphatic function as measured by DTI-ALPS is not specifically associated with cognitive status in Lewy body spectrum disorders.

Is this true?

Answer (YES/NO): NO